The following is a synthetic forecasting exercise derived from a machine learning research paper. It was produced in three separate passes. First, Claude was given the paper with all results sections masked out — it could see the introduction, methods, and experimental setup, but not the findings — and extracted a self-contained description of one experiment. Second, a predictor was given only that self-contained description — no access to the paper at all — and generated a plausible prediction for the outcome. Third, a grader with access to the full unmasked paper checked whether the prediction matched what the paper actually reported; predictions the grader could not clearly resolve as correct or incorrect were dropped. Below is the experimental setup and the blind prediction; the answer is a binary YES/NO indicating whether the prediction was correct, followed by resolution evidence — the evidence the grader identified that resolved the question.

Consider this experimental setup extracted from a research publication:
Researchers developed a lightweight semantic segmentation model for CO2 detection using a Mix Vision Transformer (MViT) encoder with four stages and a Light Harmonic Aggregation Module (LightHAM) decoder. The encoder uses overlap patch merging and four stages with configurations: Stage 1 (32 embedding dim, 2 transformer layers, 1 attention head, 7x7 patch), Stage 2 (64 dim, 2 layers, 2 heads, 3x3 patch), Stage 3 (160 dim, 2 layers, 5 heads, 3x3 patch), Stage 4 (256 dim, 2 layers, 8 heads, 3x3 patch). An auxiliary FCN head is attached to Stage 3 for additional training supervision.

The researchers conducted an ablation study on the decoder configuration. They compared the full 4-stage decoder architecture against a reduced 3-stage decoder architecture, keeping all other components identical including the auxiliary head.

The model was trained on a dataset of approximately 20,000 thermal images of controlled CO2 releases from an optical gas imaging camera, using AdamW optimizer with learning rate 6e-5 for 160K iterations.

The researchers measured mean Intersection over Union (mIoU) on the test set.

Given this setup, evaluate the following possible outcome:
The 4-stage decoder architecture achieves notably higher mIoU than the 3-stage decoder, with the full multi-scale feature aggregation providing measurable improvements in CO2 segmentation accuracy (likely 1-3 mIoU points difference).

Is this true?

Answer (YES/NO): NO